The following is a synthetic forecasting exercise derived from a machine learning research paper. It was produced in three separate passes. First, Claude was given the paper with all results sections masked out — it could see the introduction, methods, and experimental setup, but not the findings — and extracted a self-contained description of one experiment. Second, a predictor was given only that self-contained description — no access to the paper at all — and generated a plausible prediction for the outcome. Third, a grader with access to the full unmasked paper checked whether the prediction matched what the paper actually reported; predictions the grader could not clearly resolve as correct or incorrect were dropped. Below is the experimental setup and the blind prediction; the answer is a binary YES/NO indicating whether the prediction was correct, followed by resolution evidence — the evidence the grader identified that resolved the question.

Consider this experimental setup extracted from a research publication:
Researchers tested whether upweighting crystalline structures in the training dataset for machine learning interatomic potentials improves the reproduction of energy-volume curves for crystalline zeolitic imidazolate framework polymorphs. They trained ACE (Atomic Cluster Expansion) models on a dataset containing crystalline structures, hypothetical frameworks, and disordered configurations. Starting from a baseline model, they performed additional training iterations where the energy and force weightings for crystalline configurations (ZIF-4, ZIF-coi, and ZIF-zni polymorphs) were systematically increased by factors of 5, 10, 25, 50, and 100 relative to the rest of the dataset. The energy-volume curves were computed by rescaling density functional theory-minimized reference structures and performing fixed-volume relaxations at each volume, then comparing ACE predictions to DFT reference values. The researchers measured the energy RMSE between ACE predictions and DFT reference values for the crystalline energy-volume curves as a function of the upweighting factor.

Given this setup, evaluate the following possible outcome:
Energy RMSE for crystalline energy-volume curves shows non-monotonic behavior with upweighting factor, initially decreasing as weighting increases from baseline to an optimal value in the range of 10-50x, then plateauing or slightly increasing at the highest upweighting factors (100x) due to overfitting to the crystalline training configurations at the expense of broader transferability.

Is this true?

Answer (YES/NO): NO